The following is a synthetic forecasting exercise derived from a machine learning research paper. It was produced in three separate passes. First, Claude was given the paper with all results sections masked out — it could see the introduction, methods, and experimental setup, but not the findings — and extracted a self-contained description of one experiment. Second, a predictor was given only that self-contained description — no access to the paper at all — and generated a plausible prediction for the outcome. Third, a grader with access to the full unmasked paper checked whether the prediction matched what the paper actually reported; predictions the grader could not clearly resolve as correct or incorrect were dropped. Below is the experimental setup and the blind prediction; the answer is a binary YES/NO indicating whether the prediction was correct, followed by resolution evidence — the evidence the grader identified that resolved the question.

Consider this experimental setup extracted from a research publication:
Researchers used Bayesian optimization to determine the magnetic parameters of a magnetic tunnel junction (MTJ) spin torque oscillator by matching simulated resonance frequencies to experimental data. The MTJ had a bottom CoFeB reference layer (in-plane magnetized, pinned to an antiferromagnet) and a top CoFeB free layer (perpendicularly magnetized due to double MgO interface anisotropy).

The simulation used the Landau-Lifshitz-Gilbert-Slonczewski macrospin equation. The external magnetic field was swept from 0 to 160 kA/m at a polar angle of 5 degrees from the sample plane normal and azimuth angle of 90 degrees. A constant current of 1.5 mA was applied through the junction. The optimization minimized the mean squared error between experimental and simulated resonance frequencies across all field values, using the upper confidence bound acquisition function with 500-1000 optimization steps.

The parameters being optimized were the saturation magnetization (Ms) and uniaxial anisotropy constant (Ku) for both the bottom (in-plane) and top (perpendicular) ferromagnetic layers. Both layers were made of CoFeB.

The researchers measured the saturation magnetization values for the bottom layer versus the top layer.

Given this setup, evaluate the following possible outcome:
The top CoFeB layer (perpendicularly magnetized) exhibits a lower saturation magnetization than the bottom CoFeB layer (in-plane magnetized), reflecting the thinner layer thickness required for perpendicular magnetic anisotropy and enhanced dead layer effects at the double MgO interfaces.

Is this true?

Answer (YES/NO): YES